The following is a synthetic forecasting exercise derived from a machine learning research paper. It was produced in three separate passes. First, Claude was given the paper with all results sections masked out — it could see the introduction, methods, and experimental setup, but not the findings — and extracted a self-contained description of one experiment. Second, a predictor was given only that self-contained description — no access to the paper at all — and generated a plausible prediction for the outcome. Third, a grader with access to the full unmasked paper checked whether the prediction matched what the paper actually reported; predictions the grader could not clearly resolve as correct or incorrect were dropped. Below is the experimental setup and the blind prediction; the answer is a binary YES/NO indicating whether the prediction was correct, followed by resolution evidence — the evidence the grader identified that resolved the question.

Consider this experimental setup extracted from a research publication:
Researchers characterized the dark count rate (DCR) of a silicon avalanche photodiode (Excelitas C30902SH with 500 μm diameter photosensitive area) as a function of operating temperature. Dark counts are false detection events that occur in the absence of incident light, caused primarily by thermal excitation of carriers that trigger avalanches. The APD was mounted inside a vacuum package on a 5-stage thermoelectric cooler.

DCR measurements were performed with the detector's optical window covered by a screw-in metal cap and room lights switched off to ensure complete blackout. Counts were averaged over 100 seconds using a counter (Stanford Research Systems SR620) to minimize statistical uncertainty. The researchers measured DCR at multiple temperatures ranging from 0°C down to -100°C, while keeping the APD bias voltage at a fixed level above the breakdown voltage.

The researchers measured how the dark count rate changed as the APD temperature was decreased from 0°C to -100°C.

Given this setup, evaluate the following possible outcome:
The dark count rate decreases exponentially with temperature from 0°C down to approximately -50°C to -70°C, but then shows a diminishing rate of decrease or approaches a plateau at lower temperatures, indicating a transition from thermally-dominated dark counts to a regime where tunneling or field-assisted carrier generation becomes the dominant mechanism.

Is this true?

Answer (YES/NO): NO